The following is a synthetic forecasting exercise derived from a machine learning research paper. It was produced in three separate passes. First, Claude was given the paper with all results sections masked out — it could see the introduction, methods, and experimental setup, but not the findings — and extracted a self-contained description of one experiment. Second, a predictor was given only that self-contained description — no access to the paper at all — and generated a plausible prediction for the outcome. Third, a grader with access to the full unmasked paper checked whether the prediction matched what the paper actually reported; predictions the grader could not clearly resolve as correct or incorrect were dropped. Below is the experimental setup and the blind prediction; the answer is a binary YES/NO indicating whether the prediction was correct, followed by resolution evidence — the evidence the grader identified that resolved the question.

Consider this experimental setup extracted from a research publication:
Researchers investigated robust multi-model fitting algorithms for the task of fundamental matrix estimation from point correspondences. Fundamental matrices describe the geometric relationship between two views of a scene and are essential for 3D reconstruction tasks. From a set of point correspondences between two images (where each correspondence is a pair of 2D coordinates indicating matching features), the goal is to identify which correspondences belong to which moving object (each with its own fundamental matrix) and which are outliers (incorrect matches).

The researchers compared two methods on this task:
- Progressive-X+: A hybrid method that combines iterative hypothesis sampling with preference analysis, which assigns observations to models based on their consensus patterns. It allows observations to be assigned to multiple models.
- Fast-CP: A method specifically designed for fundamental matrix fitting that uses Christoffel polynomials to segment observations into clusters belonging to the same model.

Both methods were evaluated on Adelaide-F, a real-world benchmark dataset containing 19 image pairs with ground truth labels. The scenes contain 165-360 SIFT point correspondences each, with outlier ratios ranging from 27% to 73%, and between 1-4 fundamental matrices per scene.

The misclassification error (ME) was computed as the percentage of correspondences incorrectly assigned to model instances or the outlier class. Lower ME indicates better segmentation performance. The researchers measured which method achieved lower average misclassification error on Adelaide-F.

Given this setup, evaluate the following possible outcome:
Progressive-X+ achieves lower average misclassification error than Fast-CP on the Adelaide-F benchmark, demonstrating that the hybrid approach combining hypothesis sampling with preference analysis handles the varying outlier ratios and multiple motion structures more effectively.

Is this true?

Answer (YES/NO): NO